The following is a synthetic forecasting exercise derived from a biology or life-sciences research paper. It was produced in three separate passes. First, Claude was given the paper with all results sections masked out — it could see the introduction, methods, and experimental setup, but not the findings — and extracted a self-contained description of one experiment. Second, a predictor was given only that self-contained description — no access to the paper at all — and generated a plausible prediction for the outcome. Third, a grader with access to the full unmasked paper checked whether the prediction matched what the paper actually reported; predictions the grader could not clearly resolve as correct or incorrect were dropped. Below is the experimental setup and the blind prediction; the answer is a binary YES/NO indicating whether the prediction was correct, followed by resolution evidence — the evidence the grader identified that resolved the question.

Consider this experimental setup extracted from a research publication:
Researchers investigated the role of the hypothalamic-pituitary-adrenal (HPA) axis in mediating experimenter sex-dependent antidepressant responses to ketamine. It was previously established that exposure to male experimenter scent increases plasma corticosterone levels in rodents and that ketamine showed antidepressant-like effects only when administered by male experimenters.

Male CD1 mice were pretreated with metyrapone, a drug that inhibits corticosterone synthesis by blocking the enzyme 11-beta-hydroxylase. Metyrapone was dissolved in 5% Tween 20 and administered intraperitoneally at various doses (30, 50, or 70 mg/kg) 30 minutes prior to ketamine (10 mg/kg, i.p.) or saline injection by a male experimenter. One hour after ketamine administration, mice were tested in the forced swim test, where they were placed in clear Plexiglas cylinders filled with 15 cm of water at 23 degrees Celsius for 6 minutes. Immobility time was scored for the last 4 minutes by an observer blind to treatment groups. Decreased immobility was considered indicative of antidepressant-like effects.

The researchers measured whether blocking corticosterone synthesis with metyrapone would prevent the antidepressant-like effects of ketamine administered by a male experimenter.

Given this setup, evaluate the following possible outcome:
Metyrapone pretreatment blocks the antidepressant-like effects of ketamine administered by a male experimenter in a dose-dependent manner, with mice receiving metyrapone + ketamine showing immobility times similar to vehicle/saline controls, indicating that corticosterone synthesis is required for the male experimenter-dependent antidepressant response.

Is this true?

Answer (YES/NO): NO